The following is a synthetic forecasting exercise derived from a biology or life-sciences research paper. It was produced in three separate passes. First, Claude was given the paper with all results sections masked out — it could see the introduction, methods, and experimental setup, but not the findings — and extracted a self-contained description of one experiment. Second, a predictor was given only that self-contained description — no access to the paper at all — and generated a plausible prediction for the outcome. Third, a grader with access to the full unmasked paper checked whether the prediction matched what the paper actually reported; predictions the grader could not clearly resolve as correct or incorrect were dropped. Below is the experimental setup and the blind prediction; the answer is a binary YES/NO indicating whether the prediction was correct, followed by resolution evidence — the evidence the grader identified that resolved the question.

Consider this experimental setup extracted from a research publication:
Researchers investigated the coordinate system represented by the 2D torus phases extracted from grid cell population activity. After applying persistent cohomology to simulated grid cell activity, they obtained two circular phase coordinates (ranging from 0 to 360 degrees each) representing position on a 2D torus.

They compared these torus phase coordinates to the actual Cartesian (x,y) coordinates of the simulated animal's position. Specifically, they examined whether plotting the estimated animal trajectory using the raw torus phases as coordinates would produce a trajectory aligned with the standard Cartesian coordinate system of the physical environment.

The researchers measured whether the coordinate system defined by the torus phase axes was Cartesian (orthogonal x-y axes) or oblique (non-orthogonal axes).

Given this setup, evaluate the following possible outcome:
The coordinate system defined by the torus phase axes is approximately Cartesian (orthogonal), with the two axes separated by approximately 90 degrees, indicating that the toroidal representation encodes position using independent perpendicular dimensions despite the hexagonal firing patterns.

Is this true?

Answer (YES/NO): NO